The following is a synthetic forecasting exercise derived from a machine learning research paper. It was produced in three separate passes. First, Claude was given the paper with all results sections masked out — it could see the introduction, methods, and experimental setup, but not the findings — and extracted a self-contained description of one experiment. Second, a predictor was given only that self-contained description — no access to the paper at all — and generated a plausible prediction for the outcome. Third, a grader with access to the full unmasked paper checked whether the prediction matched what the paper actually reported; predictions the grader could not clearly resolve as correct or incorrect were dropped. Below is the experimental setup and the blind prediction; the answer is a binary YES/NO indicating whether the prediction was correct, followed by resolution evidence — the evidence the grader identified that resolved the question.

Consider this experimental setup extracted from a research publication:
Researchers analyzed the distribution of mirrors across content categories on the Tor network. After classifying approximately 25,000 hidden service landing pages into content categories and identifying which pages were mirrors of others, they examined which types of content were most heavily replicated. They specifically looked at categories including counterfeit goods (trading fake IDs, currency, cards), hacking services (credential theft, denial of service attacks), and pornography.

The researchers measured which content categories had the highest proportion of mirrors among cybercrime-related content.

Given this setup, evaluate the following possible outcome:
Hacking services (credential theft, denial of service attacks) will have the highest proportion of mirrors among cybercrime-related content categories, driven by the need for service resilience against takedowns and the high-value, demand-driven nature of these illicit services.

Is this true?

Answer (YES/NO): NO